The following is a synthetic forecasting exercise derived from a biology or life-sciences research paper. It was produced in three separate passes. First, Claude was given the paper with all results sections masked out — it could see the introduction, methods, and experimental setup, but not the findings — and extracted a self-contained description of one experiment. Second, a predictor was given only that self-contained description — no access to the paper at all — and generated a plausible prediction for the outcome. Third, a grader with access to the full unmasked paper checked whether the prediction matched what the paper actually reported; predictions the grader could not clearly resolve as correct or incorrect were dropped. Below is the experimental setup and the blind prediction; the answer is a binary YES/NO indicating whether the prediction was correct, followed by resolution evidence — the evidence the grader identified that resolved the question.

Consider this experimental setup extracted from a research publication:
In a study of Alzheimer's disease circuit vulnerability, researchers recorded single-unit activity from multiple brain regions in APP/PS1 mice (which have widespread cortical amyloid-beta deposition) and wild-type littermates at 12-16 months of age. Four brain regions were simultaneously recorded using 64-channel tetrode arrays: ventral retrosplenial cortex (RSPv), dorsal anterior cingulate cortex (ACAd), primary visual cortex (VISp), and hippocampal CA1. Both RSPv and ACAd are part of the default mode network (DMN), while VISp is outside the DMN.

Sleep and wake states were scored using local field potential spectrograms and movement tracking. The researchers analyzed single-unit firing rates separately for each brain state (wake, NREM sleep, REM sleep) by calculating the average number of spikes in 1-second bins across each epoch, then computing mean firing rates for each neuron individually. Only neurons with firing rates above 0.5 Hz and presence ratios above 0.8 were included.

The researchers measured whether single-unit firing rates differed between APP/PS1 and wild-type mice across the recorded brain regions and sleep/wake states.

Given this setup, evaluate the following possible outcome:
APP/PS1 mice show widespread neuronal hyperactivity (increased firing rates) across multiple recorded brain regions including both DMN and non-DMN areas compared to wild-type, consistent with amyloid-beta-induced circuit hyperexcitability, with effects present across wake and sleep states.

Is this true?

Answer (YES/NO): NO